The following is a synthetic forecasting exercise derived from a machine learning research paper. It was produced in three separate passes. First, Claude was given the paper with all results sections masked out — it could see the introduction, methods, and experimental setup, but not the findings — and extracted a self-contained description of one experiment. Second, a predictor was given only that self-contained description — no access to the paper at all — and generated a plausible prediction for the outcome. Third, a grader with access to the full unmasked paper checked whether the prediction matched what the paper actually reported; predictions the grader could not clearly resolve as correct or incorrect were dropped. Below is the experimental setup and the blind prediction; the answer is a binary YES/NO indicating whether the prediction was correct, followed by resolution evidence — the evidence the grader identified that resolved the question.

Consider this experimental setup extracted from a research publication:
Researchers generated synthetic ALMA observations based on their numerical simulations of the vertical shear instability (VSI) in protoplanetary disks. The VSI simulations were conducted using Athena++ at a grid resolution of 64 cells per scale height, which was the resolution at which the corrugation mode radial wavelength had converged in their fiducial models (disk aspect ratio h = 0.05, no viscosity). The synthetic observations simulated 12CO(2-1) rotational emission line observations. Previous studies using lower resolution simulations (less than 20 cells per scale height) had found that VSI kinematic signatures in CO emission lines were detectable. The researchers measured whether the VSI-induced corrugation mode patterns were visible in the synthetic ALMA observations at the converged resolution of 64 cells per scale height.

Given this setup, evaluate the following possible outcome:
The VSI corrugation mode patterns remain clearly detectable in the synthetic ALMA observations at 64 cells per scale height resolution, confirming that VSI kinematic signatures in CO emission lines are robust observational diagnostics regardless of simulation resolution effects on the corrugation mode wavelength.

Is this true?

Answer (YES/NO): NO